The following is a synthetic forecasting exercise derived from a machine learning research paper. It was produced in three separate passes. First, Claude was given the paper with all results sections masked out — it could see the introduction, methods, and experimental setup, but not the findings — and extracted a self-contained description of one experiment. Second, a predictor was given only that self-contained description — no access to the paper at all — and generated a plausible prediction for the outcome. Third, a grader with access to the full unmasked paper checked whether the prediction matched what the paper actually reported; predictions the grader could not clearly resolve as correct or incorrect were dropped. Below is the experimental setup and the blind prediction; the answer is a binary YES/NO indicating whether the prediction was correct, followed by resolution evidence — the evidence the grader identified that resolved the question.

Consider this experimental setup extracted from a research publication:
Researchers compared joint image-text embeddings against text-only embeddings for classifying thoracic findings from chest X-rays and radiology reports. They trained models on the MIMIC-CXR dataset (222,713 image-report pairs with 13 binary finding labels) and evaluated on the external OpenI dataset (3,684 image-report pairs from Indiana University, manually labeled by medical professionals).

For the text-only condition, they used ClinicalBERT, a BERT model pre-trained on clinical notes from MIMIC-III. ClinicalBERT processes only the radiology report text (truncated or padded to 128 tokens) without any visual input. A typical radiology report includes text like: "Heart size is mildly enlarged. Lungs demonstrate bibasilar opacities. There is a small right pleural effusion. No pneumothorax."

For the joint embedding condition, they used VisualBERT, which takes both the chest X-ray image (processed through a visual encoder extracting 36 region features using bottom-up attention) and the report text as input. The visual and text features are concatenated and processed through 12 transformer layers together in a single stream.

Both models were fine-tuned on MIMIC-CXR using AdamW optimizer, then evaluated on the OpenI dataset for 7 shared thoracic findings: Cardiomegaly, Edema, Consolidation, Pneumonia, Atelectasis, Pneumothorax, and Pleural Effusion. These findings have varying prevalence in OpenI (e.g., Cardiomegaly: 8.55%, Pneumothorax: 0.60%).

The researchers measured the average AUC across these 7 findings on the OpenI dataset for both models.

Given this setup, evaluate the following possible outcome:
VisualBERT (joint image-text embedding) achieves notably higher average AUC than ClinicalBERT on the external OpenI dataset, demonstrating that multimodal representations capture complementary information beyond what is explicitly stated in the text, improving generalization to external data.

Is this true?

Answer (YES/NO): YES